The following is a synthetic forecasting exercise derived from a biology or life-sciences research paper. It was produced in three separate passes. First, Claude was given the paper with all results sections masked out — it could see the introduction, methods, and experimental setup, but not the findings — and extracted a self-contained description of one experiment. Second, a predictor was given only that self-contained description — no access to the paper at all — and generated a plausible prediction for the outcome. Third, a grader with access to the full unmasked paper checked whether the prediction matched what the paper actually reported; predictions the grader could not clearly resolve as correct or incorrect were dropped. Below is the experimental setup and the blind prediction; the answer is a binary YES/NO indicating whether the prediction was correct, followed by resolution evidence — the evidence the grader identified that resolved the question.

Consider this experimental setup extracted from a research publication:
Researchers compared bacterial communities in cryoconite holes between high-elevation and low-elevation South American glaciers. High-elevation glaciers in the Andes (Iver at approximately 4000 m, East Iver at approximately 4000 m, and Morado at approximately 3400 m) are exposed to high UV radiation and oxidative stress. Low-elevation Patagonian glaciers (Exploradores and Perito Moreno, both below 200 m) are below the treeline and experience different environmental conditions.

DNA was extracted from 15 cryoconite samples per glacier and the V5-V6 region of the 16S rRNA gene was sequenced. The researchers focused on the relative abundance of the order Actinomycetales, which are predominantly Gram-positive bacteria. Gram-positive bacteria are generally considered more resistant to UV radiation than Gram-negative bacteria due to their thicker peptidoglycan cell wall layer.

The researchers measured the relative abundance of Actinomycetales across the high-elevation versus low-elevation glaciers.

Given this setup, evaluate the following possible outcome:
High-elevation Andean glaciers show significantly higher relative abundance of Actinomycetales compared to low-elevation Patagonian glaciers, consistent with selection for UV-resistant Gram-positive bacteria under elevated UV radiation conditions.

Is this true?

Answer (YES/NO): YES